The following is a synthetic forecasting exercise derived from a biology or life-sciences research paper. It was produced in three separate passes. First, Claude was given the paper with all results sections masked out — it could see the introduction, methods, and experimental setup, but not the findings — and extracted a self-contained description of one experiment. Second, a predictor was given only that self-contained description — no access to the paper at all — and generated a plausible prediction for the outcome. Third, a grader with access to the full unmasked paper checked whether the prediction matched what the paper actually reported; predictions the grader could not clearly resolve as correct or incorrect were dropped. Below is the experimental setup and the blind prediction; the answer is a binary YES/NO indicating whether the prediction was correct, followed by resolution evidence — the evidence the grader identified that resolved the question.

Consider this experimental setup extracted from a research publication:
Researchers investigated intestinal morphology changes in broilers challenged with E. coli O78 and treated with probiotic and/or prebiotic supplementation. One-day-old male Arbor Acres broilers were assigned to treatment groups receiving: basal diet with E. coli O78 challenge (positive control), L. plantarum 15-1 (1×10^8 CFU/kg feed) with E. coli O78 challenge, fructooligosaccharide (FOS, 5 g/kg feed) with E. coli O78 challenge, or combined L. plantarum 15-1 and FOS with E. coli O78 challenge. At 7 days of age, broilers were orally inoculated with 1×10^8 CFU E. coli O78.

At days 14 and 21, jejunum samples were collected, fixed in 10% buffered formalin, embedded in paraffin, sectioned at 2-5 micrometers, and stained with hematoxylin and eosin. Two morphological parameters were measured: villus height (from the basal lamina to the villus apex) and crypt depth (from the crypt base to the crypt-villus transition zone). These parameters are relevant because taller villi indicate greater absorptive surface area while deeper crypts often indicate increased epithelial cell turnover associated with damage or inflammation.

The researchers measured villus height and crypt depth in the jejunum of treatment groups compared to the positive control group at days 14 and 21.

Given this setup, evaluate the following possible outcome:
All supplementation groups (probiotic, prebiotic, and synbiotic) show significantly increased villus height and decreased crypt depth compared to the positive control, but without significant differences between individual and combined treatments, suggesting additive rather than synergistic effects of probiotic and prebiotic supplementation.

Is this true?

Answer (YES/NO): NO